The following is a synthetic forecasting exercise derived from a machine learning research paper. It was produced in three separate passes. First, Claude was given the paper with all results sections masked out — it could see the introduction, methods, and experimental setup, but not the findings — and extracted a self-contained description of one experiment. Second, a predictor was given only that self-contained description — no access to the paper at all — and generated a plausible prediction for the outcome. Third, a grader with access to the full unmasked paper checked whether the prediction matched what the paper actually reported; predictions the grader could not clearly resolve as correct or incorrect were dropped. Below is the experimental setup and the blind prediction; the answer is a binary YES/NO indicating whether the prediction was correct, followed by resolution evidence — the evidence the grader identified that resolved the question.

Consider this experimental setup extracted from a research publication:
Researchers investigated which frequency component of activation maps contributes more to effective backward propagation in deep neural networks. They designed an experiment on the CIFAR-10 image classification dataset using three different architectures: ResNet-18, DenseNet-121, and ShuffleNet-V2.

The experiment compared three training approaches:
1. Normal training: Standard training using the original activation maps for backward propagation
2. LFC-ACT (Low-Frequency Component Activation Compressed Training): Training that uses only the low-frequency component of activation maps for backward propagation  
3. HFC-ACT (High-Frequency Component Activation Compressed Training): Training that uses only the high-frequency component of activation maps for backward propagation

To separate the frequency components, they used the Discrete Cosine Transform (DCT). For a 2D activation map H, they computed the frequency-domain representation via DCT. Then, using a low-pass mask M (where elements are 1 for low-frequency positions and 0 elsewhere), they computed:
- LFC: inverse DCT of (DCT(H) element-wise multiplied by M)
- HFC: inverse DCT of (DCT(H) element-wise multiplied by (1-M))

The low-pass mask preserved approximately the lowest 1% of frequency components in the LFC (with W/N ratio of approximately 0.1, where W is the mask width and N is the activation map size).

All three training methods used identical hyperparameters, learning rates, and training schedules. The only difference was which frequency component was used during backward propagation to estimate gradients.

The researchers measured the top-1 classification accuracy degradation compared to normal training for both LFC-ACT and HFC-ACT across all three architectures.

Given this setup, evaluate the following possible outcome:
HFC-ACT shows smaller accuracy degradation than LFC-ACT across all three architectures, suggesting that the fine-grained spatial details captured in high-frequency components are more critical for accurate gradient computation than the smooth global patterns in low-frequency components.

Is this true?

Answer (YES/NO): NO